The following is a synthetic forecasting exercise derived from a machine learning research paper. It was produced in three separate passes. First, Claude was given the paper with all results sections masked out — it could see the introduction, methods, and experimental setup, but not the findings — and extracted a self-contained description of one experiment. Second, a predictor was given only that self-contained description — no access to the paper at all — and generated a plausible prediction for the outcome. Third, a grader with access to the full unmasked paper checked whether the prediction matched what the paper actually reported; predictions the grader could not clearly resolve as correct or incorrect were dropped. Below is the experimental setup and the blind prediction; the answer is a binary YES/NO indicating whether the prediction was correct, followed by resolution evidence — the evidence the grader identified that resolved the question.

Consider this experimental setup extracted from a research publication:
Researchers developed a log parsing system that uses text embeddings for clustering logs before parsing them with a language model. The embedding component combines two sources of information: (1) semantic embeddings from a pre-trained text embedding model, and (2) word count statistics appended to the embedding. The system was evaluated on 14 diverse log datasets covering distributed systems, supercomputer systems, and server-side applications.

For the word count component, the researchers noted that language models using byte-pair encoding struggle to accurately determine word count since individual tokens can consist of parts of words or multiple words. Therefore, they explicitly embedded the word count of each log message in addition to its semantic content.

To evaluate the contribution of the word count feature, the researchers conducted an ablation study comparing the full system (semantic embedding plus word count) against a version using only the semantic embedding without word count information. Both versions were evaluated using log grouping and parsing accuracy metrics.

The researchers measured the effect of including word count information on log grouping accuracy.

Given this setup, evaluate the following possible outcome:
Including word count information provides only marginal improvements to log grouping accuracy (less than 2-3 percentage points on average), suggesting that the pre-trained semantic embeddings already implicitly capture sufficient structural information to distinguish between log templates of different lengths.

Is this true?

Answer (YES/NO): NO